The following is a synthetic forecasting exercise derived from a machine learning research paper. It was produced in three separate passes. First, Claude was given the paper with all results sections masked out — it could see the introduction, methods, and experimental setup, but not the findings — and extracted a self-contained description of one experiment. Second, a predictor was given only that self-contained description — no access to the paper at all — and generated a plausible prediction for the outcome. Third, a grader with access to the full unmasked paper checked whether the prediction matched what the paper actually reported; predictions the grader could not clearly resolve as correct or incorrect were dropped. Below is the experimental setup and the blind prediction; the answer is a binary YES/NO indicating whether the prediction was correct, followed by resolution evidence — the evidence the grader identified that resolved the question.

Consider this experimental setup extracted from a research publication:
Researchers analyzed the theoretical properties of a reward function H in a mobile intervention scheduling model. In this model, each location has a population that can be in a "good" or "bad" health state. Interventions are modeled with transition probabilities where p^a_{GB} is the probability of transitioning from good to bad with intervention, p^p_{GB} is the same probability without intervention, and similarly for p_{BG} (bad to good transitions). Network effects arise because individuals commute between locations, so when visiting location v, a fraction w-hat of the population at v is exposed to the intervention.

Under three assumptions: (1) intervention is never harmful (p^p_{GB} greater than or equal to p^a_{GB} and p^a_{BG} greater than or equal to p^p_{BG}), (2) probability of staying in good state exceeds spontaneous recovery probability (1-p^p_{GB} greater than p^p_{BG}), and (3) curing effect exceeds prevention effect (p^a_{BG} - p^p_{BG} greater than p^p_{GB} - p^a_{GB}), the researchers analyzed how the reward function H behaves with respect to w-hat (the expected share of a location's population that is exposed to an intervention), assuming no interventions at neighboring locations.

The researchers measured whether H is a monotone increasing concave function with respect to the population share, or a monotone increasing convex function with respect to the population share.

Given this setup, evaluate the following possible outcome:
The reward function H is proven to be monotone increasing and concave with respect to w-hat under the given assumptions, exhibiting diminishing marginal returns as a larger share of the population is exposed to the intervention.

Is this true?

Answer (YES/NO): YES